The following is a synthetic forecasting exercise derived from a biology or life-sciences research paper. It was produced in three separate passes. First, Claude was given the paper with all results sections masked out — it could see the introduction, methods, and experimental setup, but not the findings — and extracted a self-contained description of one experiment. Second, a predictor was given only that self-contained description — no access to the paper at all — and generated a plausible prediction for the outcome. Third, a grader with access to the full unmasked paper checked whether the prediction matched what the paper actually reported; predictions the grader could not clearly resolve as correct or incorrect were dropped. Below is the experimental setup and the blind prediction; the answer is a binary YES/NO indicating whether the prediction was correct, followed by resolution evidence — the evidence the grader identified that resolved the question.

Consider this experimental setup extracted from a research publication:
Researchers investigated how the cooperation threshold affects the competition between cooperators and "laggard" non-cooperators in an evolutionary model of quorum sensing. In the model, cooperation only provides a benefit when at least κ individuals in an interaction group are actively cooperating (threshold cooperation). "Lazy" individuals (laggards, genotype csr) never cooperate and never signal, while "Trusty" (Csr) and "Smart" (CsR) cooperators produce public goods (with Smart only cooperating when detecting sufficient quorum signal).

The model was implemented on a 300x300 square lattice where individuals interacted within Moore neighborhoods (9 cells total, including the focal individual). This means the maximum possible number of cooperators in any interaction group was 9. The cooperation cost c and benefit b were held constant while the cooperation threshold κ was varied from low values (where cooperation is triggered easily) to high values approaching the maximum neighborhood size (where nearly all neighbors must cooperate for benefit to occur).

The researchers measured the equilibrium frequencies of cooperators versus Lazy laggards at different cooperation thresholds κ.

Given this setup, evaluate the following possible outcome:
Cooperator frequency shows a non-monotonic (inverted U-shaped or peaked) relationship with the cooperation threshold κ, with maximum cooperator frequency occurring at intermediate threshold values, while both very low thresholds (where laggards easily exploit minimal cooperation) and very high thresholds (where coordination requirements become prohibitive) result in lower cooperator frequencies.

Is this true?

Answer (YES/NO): NO